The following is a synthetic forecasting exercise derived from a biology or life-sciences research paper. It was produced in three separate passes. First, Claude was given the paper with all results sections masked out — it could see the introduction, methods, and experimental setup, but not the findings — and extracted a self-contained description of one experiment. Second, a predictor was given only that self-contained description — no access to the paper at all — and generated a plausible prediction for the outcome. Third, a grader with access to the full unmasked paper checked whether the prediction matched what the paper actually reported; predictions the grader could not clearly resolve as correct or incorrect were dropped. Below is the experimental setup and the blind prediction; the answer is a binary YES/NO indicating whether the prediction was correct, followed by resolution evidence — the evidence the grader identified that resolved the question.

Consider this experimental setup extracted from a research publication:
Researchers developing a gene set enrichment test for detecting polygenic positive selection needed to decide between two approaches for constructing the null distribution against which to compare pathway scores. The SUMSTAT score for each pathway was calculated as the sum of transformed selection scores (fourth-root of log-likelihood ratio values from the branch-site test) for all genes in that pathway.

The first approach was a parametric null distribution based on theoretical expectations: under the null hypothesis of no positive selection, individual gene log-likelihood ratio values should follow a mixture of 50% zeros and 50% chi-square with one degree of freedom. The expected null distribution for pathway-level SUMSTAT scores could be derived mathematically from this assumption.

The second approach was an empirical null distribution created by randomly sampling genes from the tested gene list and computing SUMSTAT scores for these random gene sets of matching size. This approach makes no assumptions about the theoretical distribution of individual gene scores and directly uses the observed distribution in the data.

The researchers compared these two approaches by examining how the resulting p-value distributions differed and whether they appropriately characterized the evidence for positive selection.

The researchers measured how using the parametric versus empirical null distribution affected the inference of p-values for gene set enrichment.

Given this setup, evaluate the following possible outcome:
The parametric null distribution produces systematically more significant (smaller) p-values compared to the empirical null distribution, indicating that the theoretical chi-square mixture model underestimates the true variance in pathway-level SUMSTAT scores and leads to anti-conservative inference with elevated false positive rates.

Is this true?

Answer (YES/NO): NO